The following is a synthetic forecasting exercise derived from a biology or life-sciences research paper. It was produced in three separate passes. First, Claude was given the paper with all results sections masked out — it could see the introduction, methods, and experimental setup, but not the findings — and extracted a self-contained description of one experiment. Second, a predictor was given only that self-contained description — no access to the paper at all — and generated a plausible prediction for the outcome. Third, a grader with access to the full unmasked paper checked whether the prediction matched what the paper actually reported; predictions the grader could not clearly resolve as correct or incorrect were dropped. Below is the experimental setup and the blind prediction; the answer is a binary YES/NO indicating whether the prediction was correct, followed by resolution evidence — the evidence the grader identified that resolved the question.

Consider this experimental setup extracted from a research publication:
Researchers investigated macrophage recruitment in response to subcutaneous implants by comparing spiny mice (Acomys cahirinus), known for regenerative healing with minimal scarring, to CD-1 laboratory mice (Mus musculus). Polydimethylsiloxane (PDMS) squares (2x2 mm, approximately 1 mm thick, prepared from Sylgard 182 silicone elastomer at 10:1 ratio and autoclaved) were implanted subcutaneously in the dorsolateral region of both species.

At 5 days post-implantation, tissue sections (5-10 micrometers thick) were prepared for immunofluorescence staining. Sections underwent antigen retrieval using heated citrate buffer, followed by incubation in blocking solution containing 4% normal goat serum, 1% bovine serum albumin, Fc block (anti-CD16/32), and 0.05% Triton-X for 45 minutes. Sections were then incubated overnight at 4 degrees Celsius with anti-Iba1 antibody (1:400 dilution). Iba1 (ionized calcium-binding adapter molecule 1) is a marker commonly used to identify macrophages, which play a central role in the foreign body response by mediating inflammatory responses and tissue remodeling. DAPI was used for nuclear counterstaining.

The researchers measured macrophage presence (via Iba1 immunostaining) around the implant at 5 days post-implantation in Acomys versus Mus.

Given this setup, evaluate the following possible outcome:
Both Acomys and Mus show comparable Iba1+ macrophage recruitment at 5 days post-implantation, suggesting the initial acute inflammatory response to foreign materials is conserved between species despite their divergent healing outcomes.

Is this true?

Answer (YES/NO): NO